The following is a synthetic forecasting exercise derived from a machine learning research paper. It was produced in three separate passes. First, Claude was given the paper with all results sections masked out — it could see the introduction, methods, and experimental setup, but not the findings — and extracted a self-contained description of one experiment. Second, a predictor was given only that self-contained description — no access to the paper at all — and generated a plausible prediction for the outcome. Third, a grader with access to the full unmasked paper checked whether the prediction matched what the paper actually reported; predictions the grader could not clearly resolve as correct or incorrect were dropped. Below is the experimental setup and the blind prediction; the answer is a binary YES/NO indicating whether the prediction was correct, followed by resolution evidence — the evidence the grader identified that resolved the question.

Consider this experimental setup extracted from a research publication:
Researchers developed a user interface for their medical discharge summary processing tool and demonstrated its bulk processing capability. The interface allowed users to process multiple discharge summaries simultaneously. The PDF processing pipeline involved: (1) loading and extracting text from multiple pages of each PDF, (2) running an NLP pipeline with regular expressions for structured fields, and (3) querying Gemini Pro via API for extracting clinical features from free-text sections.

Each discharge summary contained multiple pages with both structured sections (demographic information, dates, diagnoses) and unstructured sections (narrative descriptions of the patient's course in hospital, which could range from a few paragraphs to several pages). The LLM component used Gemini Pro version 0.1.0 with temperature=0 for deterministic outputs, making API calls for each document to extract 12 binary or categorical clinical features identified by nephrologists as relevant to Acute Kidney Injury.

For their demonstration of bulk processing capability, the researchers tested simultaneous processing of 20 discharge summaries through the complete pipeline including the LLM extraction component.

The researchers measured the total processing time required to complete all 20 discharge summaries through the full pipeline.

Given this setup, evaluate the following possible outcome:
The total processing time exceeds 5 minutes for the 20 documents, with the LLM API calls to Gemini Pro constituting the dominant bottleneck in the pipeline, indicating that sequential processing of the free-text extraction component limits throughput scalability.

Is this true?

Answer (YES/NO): NO